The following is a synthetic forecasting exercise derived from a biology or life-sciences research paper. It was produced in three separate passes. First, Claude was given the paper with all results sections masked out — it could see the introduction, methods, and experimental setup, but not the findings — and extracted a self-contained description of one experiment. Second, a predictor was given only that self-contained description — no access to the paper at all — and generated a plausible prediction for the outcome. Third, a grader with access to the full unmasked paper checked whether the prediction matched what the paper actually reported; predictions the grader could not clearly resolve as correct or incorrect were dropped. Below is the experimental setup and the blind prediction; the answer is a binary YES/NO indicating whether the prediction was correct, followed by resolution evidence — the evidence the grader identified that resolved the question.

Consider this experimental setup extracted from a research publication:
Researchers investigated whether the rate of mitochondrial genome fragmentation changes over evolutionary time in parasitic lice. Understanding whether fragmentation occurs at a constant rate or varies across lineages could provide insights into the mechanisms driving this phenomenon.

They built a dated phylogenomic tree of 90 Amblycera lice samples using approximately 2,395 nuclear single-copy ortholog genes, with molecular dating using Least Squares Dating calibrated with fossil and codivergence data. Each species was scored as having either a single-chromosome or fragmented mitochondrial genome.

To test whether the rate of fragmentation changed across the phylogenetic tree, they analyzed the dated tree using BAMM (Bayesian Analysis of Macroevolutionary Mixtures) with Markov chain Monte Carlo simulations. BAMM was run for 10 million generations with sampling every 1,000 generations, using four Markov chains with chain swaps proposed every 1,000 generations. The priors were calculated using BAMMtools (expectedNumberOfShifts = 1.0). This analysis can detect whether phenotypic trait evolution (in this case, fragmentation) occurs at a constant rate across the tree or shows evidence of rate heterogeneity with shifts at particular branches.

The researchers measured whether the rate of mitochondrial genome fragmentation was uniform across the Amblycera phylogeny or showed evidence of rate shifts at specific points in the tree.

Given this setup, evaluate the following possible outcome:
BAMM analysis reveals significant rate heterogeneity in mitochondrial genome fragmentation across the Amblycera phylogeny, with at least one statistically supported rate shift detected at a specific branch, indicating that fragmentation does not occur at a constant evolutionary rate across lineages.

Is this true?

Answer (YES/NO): YES